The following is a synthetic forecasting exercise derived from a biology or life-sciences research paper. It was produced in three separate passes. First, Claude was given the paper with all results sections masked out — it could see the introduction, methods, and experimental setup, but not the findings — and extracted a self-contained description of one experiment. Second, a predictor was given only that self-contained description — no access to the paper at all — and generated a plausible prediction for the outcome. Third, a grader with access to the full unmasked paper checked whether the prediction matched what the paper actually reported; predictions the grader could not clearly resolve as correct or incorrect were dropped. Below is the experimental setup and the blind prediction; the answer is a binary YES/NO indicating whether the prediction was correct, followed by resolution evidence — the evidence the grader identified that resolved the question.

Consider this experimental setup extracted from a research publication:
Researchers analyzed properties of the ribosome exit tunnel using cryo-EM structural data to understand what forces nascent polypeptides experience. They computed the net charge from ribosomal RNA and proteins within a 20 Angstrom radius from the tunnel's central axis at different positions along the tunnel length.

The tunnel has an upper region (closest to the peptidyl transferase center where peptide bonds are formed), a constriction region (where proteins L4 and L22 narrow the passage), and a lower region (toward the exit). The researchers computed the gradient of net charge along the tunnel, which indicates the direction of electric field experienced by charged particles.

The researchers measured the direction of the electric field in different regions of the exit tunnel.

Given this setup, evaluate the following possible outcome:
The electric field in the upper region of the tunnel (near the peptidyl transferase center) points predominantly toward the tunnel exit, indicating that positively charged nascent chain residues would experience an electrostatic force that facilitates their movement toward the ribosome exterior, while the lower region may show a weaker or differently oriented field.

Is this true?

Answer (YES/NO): YES